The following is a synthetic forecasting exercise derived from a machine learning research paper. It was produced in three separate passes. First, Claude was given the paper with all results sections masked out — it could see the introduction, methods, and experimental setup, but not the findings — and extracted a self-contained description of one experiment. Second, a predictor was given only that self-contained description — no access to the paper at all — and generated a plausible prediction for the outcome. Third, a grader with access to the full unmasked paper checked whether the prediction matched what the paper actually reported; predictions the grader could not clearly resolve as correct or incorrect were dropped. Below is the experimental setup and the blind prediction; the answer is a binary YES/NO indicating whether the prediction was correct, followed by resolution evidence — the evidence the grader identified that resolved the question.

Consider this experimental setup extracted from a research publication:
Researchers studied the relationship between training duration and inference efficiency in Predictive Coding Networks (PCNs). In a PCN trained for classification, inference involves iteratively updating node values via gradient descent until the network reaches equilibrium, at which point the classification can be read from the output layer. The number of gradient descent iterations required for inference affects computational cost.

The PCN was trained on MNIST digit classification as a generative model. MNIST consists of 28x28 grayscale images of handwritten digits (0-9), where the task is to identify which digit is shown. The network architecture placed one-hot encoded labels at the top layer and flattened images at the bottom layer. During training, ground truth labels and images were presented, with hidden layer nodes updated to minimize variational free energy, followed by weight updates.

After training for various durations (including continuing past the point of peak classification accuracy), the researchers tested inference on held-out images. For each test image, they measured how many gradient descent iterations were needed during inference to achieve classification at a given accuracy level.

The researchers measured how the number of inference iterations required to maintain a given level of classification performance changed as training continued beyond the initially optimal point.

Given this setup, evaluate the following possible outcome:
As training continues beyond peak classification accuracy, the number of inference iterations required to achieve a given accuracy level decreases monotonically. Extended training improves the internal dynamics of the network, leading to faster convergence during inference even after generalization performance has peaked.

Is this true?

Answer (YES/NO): NO